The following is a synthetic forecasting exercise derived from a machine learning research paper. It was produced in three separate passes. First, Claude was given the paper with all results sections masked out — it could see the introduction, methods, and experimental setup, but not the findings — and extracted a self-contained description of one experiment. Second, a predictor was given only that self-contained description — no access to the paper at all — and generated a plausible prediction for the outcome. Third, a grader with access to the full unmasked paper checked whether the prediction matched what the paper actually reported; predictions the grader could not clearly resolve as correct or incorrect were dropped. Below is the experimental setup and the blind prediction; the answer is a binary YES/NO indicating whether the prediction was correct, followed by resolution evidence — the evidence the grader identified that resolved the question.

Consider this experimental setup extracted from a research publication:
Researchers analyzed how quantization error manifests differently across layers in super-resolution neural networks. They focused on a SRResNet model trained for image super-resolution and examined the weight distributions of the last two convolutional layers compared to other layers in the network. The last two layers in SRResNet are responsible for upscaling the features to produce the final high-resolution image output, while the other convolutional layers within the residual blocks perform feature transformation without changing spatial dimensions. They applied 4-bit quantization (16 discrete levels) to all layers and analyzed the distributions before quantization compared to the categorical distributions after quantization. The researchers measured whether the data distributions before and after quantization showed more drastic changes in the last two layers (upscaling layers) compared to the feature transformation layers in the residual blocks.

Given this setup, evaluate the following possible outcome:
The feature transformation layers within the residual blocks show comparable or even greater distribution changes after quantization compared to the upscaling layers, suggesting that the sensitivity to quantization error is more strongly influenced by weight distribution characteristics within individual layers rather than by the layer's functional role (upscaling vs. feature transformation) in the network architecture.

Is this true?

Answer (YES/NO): NO